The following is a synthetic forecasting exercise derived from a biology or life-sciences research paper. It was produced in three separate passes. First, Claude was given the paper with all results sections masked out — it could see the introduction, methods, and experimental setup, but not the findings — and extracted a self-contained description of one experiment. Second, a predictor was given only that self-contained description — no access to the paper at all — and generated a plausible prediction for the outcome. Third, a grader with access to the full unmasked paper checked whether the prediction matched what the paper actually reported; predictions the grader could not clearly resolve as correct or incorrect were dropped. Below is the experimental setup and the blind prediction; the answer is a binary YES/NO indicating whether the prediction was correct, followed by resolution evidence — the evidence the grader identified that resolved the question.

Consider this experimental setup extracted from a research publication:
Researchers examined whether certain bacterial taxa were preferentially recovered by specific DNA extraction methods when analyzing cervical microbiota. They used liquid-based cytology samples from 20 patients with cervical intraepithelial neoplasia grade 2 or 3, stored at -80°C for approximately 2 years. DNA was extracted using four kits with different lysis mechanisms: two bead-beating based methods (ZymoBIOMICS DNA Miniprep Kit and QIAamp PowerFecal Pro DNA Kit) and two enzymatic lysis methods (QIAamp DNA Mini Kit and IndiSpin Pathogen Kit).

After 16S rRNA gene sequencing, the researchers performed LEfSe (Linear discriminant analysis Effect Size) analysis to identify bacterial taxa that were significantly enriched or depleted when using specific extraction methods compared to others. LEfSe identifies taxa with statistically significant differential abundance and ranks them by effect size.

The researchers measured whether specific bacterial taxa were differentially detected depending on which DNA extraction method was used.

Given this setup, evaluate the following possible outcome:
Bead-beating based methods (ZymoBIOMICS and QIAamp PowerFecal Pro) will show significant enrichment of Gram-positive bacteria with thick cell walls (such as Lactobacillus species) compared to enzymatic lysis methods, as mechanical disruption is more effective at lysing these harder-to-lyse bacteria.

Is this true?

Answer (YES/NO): NO